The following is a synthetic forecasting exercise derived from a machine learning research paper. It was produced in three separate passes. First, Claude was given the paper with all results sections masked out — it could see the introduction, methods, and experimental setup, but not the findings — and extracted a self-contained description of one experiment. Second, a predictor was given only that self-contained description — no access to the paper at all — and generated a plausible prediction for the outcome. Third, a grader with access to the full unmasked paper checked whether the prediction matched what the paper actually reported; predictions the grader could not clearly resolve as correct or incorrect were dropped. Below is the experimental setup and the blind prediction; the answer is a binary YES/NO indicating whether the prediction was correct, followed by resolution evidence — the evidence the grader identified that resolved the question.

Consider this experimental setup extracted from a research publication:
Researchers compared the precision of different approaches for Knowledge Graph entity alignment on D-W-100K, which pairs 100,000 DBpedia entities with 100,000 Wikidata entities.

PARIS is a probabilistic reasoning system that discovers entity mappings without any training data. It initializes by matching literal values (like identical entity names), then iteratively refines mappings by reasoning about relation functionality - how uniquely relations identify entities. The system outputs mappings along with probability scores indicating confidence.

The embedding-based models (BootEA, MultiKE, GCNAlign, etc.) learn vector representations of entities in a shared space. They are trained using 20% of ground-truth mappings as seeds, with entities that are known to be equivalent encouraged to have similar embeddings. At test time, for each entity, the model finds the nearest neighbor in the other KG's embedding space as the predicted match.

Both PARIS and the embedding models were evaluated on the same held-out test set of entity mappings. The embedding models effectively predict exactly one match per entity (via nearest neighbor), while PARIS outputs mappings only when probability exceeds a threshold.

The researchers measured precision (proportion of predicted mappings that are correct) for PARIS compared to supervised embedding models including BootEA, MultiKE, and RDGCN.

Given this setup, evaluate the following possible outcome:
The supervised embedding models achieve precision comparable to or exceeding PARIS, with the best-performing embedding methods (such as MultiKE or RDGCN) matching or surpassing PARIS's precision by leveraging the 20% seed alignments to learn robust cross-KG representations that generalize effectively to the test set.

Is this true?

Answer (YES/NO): NO